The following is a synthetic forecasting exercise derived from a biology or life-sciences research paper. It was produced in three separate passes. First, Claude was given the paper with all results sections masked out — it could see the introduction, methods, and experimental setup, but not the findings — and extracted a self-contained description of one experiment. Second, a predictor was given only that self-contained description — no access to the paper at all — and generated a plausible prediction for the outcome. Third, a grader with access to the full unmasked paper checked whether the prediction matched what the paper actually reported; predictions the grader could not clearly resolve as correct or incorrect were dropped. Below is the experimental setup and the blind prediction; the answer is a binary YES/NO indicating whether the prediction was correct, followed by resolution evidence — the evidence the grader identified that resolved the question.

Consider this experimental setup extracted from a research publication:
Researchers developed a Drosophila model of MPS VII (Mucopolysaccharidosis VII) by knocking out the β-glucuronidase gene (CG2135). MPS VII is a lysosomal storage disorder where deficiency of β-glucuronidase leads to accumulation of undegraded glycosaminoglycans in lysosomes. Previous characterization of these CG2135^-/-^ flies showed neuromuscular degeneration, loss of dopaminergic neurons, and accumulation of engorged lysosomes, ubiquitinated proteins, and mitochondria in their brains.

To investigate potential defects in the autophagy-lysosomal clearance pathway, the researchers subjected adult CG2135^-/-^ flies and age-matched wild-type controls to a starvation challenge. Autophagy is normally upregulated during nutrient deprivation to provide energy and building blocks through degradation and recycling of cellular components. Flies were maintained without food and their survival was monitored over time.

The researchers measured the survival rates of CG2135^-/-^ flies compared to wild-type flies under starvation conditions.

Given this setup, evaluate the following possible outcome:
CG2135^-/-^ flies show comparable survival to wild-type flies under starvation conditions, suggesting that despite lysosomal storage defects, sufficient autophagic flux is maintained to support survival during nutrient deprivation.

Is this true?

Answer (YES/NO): NO